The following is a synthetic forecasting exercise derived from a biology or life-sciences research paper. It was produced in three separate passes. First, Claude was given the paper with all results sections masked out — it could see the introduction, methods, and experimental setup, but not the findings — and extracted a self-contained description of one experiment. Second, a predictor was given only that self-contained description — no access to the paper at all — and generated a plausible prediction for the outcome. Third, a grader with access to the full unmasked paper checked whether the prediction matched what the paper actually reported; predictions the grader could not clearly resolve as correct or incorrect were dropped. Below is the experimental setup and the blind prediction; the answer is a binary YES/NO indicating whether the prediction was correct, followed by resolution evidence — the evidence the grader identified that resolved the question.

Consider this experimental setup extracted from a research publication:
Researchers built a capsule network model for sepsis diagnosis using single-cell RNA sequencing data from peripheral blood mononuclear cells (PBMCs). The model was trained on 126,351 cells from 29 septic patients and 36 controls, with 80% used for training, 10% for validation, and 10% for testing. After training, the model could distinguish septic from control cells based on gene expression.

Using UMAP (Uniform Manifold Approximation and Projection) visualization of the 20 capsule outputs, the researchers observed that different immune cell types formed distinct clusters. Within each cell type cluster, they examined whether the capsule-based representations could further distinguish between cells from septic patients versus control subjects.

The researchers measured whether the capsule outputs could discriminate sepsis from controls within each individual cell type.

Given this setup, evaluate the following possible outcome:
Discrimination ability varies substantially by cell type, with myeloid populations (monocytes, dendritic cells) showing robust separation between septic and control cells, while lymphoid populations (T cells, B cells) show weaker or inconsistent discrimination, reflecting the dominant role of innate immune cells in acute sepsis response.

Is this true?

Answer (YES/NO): NO